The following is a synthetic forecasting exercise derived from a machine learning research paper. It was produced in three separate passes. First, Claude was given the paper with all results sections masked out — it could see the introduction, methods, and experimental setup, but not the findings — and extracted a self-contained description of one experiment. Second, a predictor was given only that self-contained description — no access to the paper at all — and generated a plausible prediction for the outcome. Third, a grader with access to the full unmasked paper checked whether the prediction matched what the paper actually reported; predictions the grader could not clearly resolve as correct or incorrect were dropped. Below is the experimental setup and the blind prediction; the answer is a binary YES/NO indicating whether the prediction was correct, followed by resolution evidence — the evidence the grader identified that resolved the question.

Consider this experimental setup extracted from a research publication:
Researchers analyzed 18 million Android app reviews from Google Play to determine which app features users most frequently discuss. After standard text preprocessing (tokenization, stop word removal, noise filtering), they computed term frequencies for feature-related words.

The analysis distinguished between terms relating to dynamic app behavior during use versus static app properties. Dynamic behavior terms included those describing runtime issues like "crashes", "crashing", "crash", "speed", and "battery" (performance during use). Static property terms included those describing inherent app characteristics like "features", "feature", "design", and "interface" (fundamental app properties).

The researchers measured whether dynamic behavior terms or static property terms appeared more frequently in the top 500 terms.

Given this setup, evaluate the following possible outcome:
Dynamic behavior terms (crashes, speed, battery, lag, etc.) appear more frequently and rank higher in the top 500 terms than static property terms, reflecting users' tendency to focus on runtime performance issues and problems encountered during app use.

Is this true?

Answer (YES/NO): NO